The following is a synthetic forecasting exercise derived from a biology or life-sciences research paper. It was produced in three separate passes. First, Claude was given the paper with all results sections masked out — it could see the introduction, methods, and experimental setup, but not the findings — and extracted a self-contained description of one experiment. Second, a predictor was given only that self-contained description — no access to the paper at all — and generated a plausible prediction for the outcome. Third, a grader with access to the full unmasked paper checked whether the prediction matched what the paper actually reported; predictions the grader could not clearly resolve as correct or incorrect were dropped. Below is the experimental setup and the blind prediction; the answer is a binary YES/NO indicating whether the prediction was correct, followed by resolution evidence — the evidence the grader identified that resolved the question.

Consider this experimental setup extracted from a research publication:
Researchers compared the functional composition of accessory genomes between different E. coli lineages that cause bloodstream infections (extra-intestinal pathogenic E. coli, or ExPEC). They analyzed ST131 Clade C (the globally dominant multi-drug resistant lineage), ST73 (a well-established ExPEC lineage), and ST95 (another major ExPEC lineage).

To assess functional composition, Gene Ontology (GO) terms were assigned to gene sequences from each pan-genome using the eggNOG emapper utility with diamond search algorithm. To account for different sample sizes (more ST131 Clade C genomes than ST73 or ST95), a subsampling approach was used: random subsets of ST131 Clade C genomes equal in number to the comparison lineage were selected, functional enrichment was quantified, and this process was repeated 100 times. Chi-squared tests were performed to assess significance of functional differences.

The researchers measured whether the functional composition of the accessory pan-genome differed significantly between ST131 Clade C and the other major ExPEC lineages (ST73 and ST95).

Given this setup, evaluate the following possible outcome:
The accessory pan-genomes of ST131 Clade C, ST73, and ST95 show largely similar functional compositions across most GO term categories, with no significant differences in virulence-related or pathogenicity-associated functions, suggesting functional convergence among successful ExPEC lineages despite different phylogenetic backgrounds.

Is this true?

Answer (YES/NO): NO